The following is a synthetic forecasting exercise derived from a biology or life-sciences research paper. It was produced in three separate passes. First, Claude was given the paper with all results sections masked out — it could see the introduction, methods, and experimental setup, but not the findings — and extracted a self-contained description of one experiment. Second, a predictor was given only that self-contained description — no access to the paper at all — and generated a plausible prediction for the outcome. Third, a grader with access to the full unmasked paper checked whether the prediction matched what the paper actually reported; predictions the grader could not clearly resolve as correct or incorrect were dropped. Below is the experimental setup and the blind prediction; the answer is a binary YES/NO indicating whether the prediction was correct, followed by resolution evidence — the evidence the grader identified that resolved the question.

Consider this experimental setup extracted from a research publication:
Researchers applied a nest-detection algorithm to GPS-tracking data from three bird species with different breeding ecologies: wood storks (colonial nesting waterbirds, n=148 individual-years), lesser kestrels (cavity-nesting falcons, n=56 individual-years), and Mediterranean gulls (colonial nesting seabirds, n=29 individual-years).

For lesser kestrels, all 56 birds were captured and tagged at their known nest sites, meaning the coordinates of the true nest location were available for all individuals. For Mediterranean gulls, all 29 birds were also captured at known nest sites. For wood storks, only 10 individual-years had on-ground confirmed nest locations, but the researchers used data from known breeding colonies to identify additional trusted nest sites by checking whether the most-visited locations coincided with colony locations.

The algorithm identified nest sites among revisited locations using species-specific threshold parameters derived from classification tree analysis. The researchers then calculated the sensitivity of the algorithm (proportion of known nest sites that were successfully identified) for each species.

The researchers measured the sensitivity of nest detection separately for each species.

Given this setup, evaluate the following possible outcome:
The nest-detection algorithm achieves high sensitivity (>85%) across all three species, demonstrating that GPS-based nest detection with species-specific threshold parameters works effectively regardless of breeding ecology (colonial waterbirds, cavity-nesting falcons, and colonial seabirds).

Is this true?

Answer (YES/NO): YES